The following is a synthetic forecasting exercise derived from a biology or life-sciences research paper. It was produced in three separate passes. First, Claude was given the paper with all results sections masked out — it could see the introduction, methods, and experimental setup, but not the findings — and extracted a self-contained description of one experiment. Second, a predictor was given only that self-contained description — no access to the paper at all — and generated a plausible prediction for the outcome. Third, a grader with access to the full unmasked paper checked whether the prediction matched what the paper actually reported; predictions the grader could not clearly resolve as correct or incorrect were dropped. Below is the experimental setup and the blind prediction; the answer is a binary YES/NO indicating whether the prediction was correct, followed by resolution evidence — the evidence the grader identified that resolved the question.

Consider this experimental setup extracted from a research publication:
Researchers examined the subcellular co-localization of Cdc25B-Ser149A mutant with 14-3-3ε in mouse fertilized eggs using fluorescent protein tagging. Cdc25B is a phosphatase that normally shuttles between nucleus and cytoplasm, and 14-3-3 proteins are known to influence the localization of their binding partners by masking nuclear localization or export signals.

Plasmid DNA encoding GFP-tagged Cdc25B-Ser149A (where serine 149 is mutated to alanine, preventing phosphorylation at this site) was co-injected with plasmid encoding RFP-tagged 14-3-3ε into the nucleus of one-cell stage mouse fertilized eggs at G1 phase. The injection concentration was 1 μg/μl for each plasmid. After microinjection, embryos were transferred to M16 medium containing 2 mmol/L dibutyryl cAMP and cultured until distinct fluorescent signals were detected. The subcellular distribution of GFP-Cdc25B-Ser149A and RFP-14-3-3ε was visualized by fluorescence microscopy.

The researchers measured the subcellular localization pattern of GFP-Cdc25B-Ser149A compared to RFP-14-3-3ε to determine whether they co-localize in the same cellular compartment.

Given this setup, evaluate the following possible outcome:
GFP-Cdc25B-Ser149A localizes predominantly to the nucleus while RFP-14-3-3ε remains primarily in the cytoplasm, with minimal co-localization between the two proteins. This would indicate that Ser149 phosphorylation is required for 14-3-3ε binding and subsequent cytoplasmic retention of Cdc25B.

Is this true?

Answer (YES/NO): YES